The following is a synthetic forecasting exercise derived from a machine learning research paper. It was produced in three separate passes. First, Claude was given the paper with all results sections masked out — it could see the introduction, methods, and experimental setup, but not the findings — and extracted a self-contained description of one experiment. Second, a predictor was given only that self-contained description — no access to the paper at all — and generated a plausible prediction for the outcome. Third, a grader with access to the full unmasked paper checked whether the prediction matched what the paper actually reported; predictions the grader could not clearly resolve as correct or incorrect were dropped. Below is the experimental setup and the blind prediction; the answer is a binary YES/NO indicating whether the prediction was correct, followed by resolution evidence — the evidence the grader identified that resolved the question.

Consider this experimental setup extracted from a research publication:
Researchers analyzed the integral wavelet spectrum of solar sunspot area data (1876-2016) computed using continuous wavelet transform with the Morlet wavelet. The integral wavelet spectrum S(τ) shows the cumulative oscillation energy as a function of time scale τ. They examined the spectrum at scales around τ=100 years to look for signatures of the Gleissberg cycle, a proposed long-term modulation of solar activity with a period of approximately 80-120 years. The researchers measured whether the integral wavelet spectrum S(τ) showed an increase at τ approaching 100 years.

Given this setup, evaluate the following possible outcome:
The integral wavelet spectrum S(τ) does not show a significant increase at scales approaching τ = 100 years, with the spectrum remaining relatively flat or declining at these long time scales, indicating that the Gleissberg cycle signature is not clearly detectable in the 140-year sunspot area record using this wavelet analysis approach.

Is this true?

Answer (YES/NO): NO